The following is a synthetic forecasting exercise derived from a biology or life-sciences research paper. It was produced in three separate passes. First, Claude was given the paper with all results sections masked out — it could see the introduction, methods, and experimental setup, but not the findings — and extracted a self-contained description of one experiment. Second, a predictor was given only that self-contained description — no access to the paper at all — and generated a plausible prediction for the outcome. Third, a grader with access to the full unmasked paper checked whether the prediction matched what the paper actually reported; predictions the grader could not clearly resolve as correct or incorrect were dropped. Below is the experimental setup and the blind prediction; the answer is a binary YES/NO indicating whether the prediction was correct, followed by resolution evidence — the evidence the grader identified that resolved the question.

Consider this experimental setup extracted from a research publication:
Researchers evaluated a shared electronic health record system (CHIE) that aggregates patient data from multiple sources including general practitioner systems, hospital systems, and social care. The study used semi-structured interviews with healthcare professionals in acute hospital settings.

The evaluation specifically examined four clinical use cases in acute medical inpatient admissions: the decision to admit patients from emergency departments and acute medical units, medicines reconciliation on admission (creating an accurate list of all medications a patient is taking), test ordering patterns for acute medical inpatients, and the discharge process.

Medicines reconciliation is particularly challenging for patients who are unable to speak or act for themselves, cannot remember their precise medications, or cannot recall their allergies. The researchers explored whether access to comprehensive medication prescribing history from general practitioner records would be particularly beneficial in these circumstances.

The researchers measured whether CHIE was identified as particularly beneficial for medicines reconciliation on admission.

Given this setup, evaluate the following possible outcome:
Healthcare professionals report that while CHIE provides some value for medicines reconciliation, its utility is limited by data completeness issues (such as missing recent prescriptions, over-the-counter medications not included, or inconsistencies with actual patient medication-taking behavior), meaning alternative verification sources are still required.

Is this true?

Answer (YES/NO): NO